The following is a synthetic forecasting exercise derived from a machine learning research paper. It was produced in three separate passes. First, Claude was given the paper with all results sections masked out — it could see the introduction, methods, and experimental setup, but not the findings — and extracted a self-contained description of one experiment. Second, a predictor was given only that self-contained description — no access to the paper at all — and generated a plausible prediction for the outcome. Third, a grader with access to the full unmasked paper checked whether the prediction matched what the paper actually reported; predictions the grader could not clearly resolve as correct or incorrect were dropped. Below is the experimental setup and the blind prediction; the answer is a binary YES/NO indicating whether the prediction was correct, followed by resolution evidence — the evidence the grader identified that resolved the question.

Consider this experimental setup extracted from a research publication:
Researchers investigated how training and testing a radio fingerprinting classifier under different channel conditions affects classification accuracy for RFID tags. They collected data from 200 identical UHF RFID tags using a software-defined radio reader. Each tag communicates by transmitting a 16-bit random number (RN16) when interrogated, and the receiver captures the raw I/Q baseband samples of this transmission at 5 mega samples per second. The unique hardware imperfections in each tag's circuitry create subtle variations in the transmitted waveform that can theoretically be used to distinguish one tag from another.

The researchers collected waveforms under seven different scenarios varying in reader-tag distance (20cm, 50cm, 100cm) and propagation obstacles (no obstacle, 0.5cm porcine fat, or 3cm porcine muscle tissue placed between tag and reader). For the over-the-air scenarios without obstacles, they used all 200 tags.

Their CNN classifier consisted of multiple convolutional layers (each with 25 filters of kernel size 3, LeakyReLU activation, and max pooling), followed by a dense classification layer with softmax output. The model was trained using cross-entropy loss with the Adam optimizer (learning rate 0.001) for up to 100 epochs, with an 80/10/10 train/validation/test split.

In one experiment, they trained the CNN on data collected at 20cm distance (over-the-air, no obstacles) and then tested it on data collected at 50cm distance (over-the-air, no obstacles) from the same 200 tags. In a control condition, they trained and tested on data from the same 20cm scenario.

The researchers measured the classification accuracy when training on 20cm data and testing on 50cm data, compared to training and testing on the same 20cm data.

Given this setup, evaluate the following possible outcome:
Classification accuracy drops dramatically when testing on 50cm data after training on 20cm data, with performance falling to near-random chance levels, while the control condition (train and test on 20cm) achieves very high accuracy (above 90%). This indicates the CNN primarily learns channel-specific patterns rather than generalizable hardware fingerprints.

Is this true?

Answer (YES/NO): YES